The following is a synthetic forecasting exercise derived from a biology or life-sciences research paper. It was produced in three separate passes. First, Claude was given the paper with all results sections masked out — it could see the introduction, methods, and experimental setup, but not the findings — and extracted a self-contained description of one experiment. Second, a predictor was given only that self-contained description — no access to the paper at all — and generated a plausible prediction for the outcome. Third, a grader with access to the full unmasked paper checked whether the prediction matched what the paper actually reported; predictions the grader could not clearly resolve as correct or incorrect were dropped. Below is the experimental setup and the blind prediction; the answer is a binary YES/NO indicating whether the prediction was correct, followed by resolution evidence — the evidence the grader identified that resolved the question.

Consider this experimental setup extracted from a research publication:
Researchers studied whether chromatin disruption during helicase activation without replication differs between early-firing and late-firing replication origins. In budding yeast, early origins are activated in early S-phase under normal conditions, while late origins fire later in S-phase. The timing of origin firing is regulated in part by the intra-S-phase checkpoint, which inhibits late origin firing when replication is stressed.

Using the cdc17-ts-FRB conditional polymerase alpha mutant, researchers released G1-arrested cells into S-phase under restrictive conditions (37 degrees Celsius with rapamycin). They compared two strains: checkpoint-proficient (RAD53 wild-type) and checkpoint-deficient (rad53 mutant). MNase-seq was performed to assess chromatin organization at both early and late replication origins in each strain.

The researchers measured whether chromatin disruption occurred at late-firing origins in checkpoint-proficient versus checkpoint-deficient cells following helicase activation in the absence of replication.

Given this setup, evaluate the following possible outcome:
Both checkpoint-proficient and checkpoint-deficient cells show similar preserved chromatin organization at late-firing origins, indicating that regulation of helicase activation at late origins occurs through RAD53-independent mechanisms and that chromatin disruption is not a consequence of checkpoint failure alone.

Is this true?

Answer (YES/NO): NO